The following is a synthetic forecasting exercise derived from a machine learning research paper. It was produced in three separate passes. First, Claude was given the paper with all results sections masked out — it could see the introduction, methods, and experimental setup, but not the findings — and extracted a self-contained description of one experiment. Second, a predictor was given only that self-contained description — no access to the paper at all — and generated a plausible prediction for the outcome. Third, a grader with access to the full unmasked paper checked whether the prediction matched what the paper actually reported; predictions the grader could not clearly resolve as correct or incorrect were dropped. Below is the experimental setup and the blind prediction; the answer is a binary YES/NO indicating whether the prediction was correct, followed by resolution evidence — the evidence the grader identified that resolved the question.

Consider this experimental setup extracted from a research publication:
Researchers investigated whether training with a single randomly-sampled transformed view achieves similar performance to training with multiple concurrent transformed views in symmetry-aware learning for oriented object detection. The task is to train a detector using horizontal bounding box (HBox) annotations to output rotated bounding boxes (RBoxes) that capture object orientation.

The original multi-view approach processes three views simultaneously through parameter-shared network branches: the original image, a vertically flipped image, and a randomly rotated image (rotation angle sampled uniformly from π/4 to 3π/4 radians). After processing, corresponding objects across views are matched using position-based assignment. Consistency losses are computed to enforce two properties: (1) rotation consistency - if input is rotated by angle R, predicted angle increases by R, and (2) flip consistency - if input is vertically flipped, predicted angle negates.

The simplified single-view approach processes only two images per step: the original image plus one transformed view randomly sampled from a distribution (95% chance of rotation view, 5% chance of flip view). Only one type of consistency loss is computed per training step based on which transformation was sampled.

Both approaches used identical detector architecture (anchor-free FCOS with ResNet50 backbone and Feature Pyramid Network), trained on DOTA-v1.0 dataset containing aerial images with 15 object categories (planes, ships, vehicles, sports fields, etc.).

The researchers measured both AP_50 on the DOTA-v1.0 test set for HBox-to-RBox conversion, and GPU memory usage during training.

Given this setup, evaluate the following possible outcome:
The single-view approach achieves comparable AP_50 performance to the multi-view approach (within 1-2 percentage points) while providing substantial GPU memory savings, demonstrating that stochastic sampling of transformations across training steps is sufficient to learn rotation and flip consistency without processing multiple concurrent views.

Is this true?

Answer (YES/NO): YES